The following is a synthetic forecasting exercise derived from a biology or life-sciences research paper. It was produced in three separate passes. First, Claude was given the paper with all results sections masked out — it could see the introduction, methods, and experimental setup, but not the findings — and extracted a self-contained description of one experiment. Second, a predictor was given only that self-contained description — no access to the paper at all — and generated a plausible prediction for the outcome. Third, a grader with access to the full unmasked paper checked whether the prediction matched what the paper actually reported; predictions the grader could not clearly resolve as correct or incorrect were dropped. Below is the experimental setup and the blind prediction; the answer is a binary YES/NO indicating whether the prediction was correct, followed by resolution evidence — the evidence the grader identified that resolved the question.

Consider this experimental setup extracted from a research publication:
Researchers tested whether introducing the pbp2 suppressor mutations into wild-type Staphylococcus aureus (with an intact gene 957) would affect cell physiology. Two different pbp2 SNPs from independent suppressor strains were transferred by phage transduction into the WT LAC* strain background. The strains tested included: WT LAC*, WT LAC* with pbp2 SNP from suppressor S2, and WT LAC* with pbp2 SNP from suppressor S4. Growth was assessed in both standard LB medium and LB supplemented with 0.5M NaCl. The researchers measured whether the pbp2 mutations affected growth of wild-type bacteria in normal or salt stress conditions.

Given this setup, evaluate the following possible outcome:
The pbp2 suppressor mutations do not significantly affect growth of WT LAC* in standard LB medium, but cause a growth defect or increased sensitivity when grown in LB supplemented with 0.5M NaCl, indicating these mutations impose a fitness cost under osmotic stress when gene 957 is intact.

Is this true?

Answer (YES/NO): NO